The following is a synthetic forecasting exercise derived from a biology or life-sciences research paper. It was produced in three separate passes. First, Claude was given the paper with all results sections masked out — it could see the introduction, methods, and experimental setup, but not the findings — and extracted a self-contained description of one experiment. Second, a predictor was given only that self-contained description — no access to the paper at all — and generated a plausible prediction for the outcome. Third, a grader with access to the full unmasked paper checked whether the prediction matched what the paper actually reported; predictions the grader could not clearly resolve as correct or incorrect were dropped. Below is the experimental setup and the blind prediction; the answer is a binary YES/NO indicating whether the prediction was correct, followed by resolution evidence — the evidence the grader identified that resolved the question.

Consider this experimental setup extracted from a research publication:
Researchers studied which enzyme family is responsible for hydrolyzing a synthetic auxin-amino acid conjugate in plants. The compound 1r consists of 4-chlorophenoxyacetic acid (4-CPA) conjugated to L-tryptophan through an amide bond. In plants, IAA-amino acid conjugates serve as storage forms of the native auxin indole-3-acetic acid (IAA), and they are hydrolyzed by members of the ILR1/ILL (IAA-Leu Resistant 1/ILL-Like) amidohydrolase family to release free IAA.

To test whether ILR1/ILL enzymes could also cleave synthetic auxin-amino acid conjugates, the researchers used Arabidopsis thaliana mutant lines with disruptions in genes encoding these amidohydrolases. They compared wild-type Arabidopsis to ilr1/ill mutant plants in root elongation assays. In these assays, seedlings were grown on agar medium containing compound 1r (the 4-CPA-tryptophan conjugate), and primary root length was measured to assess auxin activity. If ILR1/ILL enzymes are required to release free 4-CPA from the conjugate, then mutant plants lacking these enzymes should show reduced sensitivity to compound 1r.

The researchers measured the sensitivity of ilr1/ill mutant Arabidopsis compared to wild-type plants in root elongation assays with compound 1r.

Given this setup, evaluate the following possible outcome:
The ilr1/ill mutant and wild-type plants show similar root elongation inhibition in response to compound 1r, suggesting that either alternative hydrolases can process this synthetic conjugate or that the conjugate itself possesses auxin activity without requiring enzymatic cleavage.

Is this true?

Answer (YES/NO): NO